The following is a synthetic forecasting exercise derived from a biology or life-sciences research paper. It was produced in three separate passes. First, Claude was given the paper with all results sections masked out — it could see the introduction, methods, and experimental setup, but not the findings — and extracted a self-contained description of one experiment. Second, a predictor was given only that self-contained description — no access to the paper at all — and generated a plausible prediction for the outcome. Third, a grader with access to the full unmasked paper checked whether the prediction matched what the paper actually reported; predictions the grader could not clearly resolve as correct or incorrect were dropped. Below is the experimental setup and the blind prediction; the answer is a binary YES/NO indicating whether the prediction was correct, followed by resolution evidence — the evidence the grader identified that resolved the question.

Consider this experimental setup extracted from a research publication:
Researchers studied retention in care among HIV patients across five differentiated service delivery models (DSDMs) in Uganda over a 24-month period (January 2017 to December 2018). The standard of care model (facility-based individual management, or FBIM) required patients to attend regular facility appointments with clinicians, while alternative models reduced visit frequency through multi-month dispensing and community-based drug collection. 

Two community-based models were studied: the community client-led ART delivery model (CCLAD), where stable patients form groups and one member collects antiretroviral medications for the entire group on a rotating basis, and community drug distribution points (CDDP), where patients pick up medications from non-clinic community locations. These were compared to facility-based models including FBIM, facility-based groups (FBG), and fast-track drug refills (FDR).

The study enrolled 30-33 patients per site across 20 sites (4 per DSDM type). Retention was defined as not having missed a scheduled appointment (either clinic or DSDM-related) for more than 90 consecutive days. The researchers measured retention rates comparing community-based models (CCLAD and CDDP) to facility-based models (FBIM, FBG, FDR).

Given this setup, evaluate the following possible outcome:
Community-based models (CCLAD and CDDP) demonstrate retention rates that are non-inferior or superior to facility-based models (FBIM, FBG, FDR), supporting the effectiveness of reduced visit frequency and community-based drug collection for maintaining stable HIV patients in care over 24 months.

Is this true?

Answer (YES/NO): YES